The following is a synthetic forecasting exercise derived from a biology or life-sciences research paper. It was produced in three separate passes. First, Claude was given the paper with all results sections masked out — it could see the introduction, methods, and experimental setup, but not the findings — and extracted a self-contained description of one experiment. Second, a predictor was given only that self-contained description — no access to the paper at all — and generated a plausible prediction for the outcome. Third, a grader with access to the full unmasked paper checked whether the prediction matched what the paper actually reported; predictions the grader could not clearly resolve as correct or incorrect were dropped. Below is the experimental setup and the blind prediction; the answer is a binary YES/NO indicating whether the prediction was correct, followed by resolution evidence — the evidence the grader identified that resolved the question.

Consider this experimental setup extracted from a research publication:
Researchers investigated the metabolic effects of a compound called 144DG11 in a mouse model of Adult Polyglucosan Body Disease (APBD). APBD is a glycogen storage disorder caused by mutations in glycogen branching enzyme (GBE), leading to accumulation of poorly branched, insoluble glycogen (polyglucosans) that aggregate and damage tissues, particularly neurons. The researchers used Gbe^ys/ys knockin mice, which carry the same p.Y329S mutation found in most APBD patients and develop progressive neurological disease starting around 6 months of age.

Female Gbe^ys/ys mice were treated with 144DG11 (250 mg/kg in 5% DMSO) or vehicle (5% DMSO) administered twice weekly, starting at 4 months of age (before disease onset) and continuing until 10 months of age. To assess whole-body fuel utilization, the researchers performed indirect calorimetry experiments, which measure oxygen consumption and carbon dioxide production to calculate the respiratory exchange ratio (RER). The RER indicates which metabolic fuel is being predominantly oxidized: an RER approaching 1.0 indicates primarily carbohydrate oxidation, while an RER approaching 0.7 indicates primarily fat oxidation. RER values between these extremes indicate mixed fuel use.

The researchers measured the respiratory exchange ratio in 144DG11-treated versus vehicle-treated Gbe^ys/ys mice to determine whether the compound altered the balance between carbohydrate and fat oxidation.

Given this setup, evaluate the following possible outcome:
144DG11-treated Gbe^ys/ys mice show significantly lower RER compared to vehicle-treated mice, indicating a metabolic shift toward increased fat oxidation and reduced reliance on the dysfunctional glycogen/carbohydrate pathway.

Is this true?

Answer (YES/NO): NO